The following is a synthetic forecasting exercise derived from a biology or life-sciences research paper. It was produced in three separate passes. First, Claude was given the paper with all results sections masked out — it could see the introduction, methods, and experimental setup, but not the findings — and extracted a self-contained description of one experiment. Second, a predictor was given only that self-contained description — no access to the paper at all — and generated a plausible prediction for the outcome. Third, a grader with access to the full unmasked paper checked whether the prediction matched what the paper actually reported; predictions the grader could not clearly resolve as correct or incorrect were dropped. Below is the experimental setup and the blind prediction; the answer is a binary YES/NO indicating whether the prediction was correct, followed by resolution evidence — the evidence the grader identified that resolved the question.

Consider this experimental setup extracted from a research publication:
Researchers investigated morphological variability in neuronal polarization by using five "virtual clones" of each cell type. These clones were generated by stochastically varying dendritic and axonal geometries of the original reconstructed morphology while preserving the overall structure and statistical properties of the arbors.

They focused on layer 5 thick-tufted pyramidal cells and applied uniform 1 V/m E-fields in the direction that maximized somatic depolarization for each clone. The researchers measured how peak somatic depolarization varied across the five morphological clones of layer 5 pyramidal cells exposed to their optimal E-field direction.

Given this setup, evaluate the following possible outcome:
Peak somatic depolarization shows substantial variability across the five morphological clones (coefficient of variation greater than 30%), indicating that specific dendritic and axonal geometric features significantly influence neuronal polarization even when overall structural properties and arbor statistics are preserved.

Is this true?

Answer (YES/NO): NO